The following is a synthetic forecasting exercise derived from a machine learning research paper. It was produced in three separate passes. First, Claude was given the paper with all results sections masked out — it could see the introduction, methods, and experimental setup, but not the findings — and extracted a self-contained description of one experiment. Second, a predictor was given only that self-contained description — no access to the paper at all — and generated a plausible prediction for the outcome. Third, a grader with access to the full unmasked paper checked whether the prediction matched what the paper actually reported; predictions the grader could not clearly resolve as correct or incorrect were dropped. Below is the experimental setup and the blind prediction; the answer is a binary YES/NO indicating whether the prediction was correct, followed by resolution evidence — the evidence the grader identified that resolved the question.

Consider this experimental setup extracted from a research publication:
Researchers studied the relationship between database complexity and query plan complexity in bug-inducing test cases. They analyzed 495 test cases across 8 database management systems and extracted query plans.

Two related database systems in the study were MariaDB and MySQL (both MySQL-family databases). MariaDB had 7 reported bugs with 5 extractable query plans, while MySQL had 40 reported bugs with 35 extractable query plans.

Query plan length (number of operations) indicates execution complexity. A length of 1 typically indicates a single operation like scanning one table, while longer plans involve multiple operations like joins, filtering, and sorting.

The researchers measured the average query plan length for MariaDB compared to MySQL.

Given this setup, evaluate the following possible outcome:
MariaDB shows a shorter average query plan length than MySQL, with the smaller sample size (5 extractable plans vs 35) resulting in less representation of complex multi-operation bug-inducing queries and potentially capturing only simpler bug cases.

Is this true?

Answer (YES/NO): YES